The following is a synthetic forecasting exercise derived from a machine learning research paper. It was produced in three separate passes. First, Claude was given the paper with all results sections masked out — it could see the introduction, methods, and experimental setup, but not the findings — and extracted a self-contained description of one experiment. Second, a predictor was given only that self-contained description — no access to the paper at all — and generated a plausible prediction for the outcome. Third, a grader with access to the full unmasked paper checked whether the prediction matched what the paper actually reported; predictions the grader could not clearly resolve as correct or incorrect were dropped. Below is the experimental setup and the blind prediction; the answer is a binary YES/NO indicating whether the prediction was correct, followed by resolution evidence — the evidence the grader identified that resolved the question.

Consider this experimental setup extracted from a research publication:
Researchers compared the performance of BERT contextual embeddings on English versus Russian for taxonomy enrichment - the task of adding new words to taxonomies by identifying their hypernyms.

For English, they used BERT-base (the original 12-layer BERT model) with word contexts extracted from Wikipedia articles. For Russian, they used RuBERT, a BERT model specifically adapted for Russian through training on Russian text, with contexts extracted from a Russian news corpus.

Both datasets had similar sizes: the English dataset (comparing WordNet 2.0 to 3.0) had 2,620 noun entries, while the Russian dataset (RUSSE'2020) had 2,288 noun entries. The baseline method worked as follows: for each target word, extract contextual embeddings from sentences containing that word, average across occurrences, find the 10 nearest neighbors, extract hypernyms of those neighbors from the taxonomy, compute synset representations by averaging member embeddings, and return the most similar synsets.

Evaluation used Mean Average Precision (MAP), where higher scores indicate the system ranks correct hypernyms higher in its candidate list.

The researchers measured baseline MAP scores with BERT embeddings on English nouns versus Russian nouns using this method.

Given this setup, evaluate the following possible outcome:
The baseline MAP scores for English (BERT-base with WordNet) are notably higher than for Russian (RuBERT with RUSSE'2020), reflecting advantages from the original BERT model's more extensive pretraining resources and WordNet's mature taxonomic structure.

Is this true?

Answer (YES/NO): YES